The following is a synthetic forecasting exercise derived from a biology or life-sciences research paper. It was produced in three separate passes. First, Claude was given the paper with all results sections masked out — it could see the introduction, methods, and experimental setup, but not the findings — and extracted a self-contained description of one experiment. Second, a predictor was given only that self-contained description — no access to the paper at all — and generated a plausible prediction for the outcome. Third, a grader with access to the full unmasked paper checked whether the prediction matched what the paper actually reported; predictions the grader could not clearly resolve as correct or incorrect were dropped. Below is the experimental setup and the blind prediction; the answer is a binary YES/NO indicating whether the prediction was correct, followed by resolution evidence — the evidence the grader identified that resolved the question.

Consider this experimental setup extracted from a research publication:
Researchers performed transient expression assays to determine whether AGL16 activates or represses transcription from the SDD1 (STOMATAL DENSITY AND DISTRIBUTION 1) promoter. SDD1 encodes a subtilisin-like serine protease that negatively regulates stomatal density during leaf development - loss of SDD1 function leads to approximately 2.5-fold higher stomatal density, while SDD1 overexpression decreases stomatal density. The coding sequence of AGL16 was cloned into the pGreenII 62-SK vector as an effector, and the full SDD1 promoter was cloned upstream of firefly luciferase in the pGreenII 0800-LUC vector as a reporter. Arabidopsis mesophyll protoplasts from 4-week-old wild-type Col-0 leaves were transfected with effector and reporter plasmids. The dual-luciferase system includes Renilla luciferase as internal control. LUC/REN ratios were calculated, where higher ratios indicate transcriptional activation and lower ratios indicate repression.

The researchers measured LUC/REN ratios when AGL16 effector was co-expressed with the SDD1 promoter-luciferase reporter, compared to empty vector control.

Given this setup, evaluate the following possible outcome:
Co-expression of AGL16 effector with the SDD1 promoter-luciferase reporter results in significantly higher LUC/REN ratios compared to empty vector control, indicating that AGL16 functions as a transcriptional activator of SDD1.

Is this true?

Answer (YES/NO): NO